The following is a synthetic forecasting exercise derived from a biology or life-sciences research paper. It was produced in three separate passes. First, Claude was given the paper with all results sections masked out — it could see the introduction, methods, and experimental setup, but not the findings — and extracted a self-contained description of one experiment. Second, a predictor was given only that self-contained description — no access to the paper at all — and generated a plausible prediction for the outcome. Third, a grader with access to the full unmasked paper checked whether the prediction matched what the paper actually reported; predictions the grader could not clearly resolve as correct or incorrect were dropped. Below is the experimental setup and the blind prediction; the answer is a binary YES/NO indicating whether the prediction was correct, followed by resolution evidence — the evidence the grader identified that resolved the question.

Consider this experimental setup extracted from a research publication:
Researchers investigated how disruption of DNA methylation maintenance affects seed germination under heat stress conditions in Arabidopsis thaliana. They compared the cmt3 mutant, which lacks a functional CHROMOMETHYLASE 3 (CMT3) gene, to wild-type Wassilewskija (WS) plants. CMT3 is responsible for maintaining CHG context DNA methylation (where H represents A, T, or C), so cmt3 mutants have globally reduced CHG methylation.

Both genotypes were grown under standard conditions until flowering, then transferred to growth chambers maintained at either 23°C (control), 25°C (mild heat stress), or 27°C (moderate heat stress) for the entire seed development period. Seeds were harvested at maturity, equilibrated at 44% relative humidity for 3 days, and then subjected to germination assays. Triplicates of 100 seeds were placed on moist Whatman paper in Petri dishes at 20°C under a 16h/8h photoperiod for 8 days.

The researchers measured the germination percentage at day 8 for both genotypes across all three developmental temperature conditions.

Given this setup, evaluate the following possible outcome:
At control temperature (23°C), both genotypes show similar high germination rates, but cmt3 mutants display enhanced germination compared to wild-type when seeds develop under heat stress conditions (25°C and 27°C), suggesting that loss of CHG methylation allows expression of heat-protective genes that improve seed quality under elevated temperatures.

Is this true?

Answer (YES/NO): NO